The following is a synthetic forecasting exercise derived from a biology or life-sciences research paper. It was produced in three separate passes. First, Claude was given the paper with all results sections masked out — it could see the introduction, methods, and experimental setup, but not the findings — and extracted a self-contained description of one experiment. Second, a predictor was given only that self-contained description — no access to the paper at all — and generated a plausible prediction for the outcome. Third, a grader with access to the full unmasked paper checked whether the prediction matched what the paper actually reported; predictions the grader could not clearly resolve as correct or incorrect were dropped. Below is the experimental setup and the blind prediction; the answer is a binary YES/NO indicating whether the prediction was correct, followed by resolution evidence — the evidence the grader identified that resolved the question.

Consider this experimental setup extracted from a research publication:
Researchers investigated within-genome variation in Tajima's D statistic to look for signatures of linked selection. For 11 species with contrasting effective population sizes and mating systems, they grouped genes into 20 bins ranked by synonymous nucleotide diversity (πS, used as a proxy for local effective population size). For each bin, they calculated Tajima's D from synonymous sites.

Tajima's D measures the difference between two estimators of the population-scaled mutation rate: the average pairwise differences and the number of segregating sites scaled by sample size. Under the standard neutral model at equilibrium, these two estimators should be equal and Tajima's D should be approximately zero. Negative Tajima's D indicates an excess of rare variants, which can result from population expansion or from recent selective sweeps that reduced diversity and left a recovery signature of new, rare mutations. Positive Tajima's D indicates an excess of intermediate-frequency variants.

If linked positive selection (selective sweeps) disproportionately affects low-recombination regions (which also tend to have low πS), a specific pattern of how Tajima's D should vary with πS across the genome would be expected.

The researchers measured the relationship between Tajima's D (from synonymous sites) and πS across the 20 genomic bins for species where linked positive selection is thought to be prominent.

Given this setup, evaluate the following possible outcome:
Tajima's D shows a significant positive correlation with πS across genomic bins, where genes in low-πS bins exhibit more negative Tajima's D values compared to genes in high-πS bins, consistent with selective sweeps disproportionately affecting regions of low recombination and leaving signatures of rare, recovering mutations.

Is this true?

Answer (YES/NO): YES